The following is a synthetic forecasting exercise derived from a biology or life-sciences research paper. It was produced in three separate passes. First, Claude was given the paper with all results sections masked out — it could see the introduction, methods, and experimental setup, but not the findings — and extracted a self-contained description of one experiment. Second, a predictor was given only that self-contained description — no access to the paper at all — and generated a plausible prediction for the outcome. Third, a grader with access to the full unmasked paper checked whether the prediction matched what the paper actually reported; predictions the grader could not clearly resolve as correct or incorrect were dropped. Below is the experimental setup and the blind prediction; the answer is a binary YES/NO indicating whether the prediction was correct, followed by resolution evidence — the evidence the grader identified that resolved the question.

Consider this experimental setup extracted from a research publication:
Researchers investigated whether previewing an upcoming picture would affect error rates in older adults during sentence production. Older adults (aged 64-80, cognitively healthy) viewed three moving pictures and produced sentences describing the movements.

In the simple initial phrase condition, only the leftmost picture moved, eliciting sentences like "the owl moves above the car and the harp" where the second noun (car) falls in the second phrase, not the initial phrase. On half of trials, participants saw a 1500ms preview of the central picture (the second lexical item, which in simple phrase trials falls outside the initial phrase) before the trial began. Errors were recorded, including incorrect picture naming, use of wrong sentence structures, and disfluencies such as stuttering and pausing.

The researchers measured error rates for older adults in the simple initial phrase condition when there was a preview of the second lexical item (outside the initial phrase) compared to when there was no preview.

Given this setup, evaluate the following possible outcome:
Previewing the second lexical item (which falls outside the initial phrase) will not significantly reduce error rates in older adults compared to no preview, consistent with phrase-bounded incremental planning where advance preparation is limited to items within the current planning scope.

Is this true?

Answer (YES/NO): YES